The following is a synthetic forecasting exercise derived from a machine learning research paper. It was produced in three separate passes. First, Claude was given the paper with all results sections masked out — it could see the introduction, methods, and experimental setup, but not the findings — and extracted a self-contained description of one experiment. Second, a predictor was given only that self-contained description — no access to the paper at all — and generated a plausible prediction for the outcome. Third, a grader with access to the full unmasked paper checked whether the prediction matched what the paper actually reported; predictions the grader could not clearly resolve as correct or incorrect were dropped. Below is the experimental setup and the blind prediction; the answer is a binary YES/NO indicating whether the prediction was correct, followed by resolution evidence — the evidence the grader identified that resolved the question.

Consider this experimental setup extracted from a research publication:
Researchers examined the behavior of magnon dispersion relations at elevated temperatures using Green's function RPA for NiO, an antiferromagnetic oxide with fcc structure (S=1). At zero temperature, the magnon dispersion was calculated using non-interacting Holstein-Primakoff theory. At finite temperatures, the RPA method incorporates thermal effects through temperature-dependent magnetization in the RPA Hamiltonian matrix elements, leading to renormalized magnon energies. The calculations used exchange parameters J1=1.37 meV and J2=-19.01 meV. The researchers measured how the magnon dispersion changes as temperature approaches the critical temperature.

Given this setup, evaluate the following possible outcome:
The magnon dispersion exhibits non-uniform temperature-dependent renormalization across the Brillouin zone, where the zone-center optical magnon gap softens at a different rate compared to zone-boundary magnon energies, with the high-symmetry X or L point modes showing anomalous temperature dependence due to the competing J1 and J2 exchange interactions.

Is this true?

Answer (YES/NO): NO